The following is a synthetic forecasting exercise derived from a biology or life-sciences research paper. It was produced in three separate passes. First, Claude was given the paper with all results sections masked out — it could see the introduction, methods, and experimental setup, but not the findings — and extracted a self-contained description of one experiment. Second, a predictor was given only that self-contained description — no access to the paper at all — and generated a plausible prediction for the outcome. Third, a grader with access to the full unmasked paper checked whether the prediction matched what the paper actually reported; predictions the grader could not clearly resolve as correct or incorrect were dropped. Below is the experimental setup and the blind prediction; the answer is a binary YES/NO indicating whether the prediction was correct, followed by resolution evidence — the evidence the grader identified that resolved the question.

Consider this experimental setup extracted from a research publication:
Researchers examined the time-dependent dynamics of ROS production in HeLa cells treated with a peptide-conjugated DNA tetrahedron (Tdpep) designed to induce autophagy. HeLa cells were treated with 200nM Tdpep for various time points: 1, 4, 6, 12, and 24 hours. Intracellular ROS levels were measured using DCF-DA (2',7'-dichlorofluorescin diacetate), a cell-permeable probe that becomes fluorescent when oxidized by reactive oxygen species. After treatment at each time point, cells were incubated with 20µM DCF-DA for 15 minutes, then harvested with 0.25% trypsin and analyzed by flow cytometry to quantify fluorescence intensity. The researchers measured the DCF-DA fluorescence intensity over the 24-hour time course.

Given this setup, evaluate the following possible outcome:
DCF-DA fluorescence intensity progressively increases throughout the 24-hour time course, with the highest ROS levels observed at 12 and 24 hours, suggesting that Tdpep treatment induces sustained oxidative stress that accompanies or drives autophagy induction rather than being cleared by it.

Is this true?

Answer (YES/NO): NO